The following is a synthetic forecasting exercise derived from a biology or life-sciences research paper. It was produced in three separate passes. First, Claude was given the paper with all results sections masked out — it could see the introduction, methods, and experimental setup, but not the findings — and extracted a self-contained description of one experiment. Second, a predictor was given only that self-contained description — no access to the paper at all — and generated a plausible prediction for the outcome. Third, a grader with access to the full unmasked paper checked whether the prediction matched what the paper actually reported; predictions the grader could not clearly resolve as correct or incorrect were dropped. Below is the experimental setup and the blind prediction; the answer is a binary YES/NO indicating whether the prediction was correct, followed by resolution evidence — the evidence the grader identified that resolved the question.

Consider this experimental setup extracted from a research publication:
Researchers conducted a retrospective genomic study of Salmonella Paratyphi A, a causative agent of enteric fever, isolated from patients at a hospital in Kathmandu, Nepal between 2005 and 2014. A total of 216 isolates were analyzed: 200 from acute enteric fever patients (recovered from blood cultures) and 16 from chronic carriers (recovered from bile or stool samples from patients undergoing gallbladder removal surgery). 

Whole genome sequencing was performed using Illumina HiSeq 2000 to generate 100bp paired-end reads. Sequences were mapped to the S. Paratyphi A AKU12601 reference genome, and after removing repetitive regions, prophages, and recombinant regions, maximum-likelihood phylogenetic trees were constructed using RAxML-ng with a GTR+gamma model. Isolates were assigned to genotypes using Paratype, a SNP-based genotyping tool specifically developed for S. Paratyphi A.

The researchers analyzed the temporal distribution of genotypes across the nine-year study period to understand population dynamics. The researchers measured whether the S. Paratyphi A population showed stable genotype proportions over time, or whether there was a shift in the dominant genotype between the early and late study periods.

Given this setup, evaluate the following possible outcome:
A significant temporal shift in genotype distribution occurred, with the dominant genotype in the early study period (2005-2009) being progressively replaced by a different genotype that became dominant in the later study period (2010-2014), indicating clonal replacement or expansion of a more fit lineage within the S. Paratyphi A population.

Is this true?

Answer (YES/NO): YES